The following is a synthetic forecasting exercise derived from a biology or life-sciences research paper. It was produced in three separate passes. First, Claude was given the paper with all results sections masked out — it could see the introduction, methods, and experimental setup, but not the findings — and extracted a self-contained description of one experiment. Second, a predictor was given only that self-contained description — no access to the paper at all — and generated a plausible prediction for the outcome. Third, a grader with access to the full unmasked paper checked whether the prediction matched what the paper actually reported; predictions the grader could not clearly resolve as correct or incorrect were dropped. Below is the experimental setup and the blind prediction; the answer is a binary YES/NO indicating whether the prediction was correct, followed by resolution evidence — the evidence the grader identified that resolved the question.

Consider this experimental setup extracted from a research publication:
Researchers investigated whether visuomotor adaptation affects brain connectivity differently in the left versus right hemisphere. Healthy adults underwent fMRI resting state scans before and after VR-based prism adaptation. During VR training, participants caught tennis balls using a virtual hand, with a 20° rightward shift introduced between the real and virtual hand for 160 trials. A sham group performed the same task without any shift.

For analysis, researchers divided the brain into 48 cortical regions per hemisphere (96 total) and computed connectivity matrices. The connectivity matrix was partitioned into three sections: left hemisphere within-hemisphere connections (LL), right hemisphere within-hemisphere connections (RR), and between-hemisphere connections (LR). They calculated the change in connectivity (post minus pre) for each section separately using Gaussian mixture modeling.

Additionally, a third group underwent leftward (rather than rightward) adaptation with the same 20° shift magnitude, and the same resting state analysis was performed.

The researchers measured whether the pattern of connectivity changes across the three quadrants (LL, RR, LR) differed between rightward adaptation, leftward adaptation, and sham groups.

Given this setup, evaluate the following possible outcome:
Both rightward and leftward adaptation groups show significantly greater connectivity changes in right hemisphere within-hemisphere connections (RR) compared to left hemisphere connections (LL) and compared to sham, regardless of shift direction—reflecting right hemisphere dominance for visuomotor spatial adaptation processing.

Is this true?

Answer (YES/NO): NO